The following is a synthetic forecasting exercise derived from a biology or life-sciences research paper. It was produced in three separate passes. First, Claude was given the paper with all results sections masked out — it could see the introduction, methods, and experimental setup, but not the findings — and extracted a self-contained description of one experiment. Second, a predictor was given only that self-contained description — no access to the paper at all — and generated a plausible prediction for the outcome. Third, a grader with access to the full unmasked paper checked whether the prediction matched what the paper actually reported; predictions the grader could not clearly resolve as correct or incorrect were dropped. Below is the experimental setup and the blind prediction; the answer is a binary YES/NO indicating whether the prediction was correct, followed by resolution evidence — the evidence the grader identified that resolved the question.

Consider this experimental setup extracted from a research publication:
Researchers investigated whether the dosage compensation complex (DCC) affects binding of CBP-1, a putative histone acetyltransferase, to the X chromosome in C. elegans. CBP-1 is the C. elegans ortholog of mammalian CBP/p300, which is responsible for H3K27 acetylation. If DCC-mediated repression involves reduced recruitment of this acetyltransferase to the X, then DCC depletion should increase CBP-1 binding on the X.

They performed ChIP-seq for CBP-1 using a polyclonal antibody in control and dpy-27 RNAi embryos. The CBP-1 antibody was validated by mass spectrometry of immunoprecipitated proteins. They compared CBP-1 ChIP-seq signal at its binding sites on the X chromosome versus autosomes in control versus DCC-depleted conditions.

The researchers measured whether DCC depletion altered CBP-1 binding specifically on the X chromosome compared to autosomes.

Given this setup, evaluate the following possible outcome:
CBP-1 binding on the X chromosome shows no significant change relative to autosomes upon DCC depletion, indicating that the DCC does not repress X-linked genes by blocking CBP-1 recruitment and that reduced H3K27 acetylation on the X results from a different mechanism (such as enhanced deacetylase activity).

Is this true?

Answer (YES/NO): YES